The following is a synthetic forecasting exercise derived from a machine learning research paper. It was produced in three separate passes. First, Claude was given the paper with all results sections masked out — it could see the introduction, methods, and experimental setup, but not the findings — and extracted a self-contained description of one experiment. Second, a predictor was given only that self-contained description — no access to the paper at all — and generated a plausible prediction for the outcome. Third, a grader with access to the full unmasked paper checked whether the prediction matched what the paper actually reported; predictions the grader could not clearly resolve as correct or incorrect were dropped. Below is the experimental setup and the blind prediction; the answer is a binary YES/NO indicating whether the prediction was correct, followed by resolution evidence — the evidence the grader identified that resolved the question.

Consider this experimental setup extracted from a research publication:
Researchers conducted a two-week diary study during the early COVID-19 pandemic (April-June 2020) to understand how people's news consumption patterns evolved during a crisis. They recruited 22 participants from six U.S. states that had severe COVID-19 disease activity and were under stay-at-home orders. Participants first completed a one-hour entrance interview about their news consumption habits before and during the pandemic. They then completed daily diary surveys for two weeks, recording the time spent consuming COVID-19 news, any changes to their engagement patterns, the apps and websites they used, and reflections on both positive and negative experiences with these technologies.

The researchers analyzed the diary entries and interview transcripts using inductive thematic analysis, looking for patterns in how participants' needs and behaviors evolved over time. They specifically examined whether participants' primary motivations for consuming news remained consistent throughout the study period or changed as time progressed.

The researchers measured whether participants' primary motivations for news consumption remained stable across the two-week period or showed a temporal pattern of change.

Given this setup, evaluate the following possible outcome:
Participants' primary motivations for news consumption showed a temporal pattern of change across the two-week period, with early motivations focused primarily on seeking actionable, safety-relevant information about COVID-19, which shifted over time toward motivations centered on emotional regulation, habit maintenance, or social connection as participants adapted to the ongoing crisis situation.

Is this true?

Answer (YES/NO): YES